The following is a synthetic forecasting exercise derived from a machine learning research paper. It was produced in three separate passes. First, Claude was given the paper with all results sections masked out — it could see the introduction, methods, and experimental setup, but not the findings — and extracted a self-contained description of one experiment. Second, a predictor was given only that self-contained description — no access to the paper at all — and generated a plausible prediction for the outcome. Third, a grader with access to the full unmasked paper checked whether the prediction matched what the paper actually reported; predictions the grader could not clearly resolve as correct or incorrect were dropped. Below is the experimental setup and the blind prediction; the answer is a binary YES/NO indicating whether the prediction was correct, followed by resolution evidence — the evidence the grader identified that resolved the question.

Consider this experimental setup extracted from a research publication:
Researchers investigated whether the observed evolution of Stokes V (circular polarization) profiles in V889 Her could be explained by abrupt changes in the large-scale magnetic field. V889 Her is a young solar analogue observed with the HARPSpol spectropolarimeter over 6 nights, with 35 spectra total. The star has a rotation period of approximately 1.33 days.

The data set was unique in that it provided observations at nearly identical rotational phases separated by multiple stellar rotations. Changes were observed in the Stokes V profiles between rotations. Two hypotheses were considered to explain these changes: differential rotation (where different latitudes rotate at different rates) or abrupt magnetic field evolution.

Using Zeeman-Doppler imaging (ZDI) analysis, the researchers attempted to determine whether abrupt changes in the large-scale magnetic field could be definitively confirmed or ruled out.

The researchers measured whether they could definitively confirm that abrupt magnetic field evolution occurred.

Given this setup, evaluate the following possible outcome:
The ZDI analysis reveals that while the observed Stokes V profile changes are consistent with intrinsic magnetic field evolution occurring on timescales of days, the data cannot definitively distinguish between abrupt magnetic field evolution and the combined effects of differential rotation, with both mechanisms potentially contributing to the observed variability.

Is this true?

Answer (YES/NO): YES